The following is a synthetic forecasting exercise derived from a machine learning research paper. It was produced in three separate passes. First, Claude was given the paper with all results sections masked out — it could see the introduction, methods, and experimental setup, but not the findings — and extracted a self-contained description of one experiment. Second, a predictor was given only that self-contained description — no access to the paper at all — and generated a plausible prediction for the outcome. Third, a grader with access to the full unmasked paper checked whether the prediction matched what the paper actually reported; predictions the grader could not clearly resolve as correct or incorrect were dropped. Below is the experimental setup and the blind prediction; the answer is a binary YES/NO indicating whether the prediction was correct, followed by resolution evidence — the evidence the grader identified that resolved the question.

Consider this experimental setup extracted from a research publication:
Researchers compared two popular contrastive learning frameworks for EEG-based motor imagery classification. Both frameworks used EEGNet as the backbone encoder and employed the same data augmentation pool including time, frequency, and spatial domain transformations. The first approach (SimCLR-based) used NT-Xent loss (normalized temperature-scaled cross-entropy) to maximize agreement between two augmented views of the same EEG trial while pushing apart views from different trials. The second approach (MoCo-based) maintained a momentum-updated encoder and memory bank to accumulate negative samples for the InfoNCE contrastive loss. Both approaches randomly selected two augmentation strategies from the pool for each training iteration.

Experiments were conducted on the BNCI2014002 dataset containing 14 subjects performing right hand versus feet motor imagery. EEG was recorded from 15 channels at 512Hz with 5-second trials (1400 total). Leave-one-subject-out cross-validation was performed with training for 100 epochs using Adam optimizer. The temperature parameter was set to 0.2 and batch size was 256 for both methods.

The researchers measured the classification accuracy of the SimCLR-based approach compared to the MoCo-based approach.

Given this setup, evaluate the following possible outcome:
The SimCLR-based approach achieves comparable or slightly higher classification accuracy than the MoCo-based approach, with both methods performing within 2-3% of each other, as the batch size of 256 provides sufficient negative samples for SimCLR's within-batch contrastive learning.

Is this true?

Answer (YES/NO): YES